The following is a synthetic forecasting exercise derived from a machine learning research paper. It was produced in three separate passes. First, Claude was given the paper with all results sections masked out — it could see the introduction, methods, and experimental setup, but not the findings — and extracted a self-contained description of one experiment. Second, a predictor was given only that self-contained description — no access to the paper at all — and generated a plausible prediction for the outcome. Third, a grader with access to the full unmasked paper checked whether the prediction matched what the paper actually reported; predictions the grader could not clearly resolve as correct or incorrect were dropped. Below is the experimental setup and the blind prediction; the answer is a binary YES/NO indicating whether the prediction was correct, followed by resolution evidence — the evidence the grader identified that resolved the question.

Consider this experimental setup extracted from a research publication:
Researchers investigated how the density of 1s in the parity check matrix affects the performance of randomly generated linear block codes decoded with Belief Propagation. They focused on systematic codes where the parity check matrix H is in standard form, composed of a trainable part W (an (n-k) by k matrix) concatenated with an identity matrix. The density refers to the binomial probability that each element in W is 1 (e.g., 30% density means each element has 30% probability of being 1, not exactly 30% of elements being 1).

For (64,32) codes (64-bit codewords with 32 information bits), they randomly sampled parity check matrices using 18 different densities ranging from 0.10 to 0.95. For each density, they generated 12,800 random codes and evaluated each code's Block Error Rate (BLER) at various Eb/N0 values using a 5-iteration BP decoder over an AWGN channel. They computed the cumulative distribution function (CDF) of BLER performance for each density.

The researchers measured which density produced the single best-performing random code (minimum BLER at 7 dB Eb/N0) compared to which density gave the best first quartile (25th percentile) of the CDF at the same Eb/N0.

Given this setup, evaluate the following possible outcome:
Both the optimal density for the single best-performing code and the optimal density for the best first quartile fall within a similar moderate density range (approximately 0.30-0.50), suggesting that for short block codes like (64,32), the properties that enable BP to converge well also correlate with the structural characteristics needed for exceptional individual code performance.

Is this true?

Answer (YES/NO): NO